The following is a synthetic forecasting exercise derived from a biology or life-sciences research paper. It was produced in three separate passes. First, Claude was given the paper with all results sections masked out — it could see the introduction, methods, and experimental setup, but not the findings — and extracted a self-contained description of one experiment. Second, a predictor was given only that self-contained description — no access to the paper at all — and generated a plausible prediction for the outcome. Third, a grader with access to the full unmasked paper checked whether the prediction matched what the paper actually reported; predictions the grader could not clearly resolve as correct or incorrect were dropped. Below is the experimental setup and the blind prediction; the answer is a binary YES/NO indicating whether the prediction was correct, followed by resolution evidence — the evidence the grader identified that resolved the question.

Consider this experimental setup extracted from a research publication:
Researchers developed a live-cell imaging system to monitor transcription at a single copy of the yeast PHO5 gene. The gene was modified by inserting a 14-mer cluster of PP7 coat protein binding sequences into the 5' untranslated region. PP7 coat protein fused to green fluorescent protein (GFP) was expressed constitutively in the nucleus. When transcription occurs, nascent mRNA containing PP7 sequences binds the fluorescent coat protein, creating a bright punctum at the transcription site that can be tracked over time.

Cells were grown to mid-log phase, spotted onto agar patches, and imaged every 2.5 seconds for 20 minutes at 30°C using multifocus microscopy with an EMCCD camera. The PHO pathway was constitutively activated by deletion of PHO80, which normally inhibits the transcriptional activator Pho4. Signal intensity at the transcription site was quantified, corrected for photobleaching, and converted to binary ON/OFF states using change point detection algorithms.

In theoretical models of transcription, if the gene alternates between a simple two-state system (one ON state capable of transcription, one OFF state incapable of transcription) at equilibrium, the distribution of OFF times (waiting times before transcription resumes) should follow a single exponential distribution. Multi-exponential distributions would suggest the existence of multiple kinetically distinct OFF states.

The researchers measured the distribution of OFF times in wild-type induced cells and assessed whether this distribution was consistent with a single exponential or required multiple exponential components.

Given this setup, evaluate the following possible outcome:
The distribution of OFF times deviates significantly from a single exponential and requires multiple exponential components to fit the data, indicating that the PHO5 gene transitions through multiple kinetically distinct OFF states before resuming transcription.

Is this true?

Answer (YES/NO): YES